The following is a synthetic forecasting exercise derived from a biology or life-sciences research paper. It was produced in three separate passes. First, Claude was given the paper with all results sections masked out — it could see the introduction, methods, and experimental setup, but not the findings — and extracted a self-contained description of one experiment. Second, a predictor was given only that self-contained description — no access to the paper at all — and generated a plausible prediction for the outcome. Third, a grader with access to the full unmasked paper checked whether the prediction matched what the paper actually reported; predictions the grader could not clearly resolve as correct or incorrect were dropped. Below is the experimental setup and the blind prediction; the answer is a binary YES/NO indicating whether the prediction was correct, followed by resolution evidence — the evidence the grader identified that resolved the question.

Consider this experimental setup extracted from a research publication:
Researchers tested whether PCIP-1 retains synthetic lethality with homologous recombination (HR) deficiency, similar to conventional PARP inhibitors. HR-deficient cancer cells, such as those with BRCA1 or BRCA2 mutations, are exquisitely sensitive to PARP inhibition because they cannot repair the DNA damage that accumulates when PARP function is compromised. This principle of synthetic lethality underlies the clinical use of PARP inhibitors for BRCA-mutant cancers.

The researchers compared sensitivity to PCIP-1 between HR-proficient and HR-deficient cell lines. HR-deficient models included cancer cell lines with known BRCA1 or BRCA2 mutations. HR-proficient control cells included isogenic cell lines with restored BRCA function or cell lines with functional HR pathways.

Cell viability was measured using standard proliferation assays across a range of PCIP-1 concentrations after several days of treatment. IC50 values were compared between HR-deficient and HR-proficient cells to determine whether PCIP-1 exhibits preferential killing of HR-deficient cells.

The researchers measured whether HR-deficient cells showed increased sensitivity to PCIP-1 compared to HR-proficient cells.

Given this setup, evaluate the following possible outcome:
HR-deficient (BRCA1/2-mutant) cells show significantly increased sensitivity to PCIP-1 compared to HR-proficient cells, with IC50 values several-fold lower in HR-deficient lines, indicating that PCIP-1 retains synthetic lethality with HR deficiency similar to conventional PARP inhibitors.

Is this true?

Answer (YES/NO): YES